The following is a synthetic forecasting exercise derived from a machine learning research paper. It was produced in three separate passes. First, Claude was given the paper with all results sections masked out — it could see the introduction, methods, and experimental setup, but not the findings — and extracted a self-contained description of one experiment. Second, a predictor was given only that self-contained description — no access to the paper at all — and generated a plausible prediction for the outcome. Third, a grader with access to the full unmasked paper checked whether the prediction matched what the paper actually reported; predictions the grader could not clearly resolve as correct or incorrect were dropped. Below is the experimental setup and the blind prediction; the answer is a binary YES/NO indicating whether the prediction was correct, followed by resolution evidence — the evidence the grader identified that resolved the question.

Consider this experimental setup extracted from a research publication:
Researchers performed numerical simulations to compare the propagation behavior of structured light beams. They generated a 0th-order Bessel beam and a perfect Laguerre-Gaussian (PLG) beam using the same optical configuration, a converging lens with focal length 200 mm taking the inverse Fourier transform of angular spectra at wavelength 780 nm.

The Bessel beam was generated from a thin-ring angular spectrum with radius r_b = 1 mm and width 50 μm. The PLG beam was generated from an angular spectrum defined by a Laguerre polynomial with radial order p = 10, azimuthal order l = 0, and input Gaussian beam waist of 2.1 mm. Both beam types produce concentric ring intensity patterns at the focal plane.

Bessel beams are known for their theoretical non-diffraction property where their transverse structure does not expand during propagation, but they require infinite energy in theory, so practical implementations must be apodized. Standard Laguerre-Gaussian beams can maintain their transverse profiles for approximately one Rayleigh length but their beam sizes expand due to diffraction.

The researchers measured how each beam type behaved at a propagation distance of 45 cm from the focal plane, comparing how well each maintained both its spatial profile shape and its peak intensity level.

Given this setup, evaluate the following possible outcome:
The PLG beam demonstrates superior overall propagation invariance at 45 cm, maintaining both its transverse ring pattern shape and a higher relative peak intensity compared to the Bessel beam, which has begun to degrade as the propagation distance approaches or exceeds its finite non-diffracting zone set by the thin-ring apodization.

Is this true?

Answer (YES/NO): NO